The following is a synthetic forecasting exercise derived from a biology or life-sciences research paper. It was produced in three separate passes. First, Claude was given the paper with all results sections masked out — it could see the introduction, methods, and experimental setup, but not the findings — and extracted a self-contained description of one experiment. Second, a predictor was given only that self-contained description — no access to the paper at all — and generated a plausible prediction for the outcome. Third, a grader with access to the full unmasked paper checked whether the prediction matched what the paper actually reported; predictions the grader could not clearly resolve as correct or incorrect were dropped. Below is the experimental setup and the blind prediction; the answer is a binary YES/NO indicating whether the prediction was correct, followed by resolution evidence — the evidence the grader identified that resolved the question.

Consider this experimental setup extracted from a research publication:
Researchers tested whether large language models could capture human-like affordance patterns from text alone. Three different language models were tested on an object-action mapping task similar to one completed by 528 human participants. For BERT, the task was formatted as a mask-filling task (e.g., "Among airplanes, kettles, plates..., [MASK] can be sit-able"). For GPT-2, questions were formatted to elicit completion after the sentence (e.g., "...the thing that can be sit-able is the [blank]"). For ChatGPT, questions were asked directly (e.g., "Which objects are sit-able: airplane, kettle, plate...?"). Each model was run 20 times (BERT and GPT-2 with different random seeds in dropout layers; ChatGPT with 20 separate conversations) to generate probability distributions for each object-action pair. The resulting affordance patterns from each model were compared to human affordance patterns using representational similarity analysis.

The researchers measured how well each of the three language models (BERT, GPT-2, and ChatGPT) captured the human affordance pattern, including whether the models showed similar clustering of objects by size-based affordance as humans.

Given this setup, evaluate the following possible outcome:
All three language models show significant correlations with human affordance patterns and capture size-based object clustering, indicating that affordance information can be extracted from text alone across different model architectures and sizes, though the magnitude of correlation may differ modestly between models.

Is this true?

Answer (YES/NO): NO